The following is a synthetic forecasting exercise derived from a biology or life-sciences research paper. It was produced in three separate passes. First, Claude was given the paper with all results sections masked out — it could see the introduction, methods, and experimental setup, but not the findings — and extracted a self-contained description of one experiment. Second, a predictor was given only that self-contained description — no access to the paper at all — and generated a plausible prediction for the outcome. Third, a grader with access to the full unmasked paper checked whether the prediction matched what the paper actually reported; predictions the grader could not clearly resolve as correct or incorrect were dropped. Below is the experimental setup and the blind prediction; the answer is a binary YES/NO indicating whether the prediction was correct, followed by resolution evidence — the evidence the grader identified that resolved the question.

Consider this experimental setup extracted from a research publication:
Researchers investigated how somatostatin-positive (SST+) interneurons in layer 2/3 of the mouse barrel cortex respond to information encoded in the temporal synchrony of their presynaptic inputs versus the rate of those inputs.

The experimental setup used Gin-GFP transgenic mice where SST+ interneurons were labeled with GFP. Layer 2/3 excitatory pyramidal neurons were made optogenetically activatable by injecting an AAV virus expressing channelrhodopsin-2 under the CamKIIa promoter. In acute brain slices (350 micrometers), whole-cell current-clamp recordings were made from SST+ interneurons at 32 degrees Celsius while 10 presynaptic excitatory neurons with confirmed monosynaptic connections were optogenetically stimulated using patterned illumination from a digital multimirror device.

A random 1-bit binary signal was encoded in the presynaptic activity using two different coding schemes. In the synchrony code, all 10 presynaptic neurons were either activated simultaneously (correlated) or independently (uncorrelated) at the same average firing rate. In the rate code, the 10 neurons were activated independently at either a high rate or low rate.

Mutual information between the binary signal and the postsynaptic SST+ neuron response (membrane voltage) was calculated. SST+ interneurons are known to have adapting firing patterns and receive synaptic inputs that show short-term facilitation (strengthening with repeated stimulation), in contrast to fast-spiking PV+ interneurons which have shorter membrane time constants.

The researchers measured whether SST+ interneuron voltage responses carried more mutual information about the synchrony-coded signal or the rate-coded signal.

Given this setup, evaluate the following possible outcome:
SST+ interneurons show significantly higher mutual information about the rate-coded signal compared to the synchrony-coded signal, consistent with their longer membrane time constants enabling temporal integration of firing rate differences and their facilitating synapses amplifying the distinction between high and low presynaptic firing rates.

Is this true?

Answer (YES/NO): NO